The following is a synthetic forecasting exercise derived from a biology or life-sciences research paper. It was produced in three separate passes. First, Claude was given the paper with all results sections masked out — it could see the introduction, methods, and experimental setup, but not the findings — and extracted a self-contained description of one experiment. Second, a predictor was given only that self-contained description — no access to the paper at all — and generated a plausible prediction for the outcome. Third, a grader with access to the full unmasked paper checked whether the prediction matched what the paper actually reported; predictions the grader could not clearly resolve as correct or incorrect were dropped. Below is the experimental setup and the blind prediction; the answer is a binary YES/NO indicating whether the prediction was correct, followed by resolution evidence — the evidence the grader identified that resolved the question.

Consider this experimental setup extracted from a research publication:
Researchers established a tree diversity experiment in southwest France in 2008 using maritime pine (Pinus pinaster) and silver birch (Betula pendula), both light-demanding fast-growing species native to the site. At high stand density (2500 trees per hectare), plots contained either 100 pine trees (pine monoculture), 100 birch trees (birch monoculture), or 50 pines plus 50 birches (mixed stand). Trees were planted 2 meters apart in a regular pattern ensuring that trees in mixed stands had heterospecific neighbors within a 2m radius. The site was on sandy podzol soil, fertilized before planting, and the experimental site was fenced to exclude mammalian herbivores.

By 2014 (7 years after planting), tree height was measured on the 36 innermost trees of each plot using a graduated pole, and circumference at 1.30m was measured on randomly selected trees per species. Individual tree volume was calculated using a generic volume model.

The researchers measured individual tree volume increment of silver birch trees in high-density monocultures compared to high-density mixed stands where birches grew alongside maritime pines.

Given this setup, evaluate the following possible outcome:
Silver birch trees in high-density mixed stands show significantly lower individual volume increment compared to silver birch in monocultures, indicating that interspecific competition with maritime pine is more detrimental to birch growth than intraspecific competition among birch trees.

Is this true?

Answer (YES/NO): NO